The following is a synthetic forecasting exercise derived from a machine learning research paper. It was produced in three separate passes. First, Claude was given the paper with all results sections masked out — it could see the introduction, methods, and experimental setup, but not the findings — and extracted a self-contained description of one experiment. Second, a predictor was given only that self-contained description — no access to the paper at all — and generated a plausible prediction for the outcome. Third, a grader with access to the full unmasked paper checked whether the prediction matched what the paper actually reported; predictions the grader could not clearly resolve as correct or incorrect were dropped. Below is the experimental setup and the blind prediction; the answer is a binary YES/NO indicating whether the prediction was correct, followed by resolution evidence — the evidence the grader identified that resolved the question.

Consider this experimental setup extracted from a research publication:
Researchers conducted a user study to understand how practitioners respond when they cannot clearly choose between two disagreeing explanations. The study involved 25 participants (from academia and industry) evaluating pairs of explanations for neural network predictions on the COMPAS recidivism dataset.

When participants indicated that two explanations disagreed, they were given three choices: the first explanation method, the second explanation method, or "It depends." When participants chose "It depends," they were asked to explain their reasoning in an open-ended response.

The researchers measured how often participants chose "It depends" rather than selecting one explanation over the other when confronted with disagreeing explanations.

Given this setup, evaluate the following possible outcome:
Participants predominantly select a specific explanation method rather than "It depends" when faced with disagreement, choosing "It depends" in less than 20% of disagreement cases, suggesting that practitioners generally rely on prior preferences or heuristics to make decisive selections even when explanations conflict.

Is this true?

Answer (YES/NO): NO